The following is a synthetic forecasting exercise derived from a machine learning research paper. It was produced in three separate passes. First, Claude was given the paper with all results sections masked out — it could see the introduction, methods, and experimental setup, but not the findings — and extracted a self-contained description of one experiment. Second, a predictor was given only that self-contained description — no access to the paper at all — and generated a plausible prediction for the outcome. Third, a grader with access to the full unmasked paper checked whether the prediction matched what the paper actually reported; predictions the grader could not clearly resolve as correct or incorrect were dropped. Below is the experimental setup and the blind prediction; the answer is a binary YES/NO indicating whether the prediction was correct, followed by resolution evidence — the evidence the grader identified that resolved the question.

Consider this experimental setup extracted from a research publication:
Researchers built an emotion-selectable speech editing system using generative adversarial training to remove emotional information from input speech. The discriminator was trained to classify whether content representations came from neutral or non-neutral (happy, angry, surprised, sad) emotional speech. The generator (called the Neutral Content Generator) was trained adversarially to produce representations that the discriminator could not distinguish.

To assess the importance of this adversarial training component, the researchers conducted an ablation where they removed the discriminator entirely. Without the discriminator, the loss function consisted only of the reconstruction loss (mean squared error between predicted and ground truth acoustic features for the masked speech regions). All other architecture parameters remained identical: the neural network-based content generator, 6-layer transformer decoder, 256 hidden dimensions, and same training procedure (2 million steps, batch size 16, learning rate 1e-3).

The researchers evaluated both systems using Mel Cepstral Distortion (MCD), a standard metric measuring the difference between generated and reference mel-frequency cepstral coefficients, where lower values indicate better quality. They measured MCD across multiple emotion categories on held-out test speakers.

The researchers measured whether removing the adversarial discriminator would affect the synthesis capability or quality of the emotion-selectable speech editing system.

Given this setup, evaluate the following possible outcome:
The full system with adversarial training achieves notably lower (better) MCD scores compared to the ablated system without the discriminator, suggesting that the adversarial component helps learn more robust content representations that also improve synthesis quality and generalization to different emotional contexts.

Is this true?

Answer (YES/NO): YES